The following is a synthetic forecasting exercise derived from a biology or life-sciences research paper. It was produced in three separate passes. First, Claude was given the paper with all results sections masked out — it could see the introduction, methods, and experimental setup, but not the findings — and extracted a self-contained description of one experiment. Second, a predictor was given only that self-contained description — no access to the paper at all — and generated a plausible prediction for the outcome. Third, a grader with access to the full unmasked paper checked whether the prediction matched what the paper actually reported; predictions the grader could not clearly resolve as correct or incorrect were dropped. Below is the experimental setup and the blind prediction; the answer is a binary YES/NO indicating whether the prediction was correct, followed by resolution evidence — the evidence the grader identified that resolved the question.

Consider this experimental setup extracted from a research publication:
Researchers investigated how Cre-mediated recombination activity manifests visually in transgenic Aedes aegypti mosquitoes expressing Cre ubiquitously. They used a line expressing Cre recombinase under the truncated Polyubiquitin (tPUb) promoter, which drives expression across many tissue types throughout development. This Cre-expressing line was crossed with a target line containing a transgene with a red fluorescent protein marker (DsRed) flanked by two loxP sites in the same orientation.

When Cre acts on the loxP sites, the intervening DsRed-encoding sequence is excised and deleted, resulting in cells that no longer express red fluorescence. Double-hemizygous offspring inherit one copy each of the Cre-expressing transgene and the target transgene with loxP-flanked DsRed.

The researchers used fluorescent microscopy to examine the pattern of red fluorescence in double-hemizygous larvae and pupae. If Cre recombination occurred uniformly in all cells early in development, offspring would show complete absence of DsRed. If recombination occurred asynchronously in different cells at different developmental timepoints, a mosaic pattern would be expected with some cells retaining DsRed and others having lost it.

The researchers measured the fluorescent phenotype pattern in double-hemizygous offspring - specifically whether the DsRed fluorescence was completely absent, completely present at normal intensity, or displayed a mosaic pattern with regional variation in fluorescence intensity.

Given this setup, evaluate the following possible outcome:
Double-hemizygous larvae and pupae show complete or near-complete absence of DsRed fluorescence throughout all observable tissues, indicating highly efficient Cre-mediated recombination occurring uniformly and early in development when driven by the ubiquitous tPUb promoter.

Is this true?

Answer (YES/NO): NO